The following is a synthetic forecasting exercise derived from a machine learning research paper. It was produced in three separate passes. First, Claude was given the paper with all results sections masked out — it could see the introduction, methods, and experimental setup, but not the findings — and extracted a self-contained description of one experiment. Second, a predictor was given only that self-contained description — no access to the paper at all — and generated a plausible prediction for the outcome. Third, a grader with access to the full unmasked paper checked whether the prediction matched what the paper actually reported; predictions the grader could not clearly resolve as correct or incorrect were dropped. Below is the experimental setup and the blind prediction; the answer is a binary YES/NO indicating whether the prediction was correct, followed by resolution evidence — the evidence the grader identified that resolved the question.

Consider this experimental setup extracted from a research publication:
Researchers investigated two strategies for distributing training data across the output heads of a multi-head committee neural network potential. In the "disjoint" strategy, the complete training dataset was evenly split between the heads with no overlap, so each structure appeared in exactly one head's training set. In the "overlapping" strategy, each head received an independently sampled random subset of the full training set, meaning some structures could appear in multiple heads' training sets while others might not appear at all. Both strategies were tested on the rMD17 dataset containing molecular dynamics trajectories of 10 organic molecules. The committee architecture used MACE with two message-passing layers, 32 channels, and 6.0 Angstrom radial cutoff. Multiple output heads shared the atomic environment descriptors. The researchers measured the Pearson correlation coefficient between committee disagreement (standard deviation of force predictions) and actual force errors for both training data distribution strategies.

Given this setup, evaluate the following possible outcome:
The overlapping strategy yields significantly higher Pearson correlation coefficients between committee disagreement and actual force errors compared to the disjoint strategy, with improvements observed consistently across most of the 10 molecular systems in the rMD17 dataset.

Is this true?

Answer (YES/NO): NO